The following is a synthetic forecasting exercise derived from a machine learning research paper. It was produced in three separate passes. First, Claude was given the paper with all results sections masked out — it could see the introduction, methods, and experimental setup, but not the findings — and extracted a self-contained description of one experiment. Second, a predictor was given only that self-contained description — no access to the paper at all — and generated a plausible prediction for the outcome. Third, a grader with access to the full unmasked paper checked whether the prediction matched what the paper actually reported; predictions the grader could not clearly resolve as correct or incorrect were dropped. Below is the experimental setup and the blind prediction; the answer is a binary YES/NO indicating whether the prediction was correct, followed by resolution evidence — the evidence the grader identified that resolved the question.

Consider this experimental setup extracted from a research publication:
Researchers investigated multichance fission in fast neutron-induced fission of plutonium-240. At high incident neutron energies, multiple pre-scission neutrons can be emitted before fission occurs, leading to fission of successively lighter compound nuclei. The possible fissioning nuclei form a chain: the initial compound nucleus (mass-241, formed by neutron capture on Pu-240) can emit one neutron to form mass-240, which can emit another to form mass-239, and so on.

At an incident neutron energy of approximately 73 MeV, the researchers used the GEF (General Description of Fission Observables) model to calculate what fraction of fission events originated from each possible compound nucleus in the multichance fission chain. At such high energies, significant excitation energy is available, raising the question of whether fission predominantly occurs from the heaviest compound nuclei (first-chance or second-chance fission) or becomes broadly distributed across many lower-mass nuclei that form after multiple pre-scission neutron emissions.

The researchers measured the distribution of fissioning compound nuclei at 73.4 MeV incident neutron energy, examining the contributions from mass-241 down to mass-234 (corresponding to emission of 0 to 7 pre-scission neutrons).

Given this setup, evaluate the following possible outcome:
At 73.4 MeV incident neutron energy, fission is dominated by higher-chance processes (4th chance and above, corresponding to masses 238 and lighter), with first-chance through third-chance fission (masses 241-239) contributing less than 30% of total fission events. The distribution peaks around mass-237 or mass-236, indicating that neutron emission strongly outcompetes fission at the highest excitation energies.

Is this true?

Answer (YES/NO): YES